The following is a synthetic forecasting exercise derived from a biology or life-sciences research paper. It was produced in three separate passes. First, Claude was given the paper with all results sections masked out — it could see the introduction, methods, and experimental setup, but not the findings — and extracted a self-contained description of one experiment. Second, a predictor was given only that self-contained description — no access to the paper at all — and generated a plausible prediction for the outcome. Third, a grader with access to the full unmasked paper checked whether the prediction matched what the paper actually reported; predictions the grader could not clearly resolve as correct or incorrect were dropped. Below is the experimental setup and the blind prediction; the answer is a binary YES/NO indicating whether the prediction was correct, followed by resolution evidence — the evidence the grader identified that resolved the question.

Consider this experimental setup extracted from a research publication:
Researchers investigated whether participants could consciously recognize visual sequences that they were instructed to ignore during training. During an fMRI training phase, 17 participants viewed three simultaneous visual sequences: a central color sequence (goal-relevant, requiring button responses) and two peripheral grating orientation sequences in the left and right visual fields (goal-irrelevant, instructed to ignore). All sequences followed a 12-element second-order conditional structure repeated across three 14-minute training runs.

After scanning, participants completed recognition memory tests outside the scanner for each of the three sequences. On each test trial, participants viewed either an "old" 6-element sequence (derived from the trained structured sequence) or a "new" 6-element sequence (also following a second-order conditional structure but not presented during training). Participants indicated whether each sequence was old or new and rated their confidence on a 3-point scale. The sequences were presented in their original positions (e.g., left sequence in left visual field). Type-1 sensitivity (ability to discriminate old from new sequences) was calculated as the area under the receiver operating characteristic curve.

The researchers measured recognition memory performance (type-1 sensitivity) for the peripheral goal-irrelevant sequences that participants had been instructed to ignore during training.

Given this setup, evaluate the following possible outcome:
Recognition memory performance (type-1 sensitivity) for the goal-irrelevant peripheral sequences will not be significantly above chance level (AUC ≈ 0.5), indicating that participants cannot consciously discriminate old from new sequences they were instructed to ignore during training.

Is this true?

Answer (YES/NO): YES